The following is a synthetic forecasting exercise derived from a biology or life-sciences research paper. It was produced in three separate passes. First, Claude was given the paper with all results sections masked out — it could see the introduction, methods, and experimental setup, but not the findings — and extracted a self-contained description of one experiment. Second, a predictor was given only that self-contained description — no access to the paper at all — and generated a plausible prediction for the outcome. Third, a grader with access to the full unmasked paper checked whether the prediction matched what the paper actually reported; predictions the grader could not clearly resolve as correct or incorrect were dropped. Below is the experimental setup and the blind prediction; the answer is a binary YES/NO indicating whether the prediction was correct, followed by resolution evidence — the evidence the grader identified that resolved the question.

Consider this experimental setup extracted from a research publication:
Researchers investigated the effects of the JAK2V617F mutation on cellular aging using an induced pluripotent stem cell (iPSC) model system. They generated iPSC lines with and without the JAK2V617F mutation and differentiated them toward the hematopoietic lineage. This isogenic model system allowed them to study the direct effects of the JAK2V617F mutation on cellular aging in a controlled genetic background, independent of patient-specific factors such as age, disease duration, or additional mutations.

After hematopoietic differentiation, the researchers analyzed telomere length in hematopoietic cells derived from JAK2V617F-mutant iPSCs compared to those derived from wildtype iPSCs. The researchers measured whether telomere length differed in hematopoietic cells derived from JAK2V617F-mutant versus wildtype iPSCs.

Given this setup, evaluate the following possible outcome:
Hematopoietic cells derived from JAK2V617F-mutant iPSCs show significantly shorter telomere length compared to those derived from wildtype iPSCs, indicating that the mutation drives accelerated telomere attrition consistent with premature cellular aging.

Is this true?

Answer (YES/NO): NO